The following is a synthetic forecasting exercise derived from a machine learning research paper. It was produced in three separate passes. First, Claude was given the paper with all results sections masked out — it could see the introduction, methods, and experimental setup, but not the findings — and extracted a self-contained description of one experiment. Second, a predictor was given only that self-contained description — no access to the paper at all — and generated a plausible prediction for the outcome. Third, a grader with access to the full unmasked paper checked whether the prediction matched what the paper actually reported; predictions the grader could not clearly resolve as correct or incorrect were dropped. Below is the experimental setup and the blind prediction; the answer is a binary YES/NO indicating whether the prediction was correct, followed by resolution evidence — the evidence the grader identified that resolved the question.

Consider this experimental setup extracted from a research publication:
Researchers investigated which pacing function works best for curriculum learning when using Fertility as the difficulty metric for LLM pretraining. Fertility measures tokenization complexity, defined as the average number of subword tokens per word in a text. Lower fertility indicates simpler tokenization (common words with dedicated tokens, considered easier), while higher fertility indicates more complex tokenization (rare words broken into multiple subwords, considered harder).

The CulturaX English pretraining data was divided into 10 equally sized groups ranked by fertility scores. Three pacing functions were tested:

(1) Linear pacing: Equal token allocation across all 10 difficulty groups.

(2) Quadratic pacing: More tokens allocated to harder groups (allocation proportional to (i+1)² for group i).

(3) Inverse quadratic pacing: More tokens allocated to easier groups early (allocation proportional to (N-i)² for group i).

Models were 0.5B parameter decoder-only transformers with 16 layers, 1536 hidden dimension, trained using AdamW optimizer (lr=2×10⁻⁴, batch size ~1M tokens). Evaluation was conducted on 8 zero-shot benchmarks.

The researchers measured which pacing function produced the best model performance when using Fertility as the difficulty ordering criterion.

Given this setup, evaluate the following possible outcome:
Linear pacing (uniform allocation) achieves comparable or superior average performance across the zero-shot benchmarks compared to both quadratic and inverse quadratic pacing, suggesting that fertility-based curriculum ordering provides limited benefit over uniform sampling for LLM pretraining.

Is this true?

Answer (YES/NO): NO